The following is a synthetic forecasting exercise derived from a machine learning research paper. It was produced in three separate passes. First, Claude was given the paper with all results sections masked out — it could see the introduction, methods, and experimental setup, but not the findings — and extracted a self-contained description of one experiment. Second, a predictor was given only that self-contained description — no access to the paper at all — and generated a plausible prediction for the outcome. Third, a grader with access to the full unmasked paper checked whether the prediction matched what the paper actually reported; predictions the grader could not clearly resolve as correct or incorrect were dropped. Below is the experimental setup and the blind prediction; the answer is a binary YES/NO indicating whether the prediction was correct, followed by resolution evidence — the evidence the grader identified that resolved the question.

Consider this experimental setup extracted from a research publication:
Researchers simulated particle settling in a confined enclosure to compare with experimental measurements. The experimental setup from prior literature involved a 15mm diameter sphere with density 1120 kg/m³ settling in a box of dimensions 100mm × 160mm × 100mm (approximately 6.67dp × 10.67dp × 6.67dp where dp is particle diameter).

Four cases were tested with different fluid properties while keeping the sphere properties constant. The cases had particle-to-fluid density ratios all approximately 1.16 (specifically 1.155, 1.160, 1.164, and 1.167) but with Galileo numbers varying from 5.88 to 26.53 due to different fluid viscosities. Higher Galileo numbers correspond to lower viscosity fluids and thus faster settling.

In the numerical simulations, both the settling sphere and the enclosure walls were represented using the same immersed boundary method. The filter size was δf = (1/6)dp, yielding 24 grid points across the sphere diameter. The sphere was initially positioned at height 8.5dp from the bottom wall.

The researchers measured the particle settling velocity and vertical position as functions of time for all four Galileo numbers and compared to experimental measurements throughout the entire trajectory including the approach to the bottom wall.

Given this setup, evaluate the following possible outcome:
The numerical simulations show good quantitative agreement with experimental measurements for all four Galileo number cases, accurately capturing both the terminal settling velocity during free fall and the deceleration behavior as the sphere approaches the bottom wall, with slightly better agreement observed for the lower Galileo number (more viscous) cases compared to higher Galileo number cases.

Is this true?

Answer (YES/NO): NO